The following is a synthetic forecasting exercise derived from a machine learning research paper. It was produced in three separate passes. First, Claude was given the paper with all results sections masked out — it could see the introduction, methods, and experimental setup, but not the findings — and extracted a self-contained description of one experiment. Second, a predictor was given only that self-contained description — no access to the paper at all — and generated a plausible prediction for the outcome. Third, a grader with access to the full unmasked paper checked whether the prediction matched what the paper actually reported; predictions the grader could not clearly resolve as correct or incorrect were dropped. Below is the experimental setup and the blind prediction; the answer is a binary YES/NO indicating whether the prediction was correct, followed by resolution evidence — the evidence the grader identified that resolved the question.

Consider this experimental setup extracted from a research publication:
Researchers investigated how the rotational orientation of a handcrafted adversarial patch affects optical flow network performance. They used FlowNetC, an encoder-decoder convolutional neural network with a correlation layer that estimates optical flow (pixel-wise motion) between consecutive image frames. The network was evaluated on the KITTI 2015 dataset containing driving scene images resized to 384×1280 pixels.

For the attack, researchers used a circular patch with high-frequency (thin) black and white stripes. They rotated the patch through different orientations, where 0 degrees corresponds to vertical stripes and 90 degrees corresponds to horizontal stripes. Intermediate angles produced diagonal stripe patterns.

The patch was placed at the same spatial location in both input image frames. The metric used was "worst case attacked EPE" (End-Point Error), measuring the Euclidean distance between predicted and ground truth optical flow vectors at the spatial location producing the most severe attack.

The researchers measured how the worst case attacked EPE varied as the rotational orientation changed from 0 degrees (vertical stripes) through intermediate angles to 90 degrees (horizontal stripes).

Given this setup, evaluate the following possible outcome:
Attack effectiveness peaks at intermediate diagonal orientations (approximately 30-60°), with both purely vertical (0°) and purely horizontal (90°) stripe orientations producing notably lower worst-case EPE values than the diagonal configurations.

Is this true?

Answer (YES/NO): NO